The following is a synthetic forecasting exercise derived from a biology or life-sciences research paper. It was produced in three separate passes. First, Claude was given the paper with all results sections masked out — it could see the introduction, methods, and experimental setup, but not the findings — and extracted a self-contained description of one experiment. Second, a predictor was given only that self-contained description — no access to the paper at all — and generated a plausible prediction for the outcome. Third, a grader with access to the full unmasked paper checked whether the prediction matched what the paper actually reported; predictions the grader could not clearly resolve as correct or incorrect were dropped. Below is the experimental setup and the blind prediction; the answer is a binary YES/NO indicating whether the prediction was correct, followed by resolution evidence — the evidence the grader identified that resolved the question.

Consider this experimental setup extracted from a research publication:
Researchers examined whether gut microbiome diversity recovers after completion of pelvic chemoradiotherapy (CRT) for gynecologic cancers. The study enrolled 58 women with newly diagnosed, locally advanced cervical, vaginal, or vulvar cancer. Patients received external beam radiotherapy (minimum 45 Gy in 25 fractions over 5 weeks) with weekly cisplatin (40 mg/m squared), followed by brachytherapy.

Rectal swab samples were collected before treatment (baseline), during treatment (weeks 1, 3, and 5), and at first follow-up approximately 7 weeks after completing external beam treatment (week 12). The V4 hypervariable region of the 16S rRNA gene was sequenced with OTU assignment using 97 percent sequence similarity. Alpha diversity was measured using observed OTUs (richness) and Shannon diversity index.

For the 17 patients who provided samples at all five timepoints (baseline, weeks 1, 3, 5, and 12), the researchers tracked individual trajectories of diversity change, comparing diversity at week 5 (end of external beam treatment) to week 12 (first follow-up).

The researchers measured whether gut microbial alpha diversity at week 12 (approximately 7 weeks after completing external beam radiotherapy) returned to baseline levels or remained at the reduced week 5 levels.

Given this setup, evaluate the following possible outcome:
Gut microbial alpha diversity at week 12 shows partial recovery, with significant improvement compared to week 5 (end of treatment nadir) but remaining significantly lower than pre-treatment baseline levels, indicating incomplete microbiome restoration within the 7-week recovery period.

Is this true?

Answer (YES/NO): NO